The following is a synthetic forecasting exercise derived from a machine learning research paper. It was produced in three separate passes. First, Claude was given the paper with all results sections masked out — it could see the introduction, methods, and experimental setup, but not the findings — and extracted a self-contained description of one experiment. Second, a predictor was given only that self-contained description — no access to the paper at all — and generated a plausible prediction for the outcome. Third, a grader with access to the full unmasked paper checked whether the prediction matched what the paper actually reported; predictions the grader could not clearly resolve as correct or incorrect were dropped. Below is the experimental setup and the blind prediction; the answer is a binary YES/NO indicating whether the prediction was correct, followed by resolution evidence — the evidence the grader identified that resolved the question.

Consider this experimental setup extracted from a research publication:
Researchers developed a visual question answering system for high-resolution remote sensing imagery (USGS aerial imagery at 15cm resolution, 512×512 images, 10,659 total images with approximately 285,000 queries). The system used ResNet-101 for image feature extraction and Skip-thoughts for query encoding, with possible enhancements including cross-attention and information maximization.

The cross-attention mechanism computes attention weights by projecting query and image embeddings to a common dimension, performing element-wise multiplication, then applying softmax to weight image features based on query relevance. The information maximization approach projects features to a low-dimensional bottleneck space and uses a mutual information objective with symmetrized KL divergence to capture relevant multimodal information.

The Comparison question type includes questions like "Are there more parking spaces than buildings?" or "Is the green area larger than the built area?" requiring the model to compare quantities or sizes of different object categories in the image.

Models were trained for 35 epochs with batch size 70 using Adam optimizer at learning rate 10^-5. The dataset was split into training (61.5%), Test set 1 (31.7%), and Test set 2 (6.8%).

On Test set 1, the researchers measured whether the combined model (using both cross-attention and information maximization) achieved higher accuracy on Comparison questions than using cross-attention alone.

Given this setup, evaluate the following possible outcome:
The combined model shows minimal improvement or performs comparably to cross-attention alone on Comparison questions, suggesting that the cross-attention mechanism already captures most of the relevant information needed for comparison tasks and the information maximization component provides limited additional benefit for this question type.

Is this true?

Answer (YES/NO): YES